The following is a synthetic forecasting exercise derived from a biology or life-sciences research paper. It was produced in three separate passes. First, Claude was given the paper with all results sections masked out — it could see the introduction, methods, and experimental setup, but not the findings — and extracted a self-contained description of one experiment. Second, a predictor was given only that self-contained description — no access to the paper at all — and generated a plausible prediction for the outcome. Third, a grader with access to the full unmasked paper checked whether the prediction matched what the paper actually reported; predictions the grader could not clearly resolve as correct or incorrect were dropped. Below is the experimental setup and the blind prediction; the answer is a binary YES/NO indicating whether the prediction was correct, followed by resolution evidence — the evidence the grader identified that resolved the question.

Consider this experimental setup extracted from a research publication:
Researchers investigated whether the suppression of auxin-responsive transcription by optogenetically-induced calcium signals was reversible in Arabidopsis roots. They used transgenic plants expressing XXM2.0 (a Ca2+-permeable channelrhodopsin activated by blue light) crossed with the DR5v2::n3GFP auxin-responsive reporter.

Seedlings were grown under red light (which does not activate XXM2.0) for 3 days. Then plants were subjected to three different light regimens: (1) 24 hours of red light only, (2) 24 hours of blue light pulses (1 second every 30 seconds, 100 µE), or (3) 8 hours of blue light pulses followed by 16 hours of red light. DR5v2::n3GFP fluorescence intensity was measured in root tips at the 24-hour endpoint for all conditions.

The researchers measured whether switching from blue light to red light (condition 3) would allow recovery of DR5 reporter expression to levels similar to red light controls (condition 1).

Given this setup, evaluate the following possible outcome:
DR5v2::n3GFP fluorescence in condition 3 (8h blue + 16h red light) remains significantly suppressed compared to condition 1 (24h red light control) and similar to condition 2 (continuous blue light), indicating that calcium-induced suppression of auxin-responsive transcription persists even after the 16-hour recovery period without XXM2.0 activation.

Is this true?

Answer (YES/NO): NO